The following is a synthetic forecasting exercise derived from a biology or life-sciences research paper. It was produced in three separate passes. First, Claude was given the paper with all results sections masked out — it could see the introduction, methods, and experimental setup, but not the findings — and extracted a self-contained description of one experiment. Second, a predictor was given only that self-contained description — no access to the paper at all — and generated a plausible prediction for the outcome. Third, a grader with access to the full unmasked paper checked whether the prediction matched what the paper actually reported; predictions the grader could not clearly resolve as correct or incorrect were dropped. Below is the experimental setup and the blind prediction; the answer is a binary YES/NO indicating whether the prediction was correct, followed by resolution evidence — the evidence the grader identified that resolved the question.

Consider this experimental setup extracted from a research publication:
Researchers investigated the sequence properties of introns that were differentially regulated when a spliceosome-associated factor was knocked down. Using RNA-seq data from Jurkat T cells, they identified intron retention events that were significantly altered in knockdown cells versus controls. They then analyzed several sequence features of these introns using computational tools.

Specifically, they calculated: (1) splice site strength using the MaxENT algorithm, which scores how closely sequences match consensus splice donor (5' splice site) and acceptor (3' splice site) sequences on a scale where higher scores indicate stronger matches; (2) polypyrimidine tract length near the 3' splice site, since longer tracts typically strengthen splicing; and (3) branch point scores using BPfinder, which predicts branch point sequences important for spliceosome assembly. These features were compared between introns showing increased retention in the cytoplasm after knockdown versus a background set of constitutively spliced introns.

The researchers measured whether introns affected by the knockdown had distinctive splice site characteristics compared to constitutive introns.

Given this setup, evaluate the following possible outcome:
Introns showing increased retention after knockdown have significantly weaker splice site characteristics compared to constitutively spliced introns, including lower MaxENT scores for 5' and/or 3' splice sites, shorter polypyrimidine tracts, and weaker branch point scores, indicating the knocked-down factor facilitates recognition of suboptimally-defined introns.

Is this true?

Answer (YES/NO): NO